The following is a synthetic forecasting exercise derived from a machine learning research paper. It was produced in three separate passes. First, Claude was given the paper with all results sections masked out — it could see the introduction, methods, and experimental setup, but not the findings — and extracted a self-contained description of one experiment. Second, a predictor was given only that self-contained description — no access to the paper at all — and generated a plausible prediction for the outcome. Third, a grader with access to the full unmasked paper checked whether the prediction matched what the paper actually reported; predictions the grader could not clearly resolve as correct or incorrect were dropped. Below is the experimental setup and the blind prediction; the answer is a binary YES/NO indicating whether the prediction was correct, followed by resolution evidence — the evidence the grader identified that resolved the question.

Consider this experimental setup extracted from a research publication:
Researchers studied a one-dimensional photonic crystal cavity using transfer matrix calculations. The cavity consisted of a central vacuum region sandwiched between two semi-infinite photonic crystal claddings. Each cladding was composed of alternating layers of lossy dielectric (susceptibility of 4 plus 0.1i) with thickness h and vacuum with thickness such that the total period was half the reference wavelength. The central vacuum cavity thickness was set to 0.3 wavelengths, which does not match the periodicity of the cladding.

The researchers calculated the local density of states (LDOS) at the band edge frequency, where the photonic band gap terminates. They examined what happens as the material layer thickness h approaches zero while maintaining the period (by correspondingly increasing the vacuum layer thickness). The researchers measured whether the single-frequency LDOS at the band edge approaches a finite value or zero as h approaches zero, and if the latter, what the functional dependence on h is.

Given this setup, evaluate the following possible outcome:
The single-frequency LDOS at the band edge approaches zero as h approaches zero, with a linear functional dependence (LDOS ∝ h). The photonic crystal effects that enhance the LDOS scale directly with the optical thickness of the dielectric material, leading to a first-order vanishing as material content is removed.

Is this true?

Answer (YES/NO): YES